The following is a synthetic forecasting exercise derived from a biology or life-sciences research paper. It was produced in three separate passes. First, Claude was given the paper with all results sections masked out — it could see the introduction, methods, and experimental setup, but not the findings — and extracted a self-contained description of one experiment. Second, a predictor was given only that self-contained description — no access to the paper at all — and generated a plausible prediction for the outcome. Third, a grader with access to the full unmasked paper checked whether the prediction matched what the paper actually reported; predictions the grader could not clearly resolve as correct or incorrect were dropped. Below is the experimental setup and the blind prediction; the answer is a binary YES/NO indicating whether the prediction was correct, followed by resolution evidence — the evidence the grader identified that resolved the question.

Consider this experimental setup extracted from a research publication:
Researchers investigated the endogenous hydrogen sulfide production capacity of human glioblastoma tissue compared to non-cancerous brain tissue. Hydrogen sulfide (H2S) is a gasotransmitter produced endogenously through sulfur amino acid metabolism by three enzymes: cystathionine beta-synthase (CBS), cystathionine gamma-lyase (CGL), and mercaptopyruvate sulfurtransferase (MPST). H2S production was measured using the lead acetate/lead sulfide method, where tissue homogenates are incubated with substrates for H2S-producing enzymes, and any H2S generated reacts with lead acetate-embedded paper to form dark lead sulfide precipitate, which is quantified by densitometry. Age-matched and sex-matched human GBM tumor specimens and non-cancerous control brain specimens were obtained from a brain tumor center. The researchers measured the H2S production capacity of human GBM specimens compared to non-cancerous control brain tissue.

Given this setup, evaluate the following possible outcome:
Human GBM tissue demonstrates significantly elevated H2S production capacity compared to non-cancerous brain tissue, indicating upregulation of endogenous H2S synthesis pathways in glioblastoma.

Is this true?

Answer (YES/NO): NO